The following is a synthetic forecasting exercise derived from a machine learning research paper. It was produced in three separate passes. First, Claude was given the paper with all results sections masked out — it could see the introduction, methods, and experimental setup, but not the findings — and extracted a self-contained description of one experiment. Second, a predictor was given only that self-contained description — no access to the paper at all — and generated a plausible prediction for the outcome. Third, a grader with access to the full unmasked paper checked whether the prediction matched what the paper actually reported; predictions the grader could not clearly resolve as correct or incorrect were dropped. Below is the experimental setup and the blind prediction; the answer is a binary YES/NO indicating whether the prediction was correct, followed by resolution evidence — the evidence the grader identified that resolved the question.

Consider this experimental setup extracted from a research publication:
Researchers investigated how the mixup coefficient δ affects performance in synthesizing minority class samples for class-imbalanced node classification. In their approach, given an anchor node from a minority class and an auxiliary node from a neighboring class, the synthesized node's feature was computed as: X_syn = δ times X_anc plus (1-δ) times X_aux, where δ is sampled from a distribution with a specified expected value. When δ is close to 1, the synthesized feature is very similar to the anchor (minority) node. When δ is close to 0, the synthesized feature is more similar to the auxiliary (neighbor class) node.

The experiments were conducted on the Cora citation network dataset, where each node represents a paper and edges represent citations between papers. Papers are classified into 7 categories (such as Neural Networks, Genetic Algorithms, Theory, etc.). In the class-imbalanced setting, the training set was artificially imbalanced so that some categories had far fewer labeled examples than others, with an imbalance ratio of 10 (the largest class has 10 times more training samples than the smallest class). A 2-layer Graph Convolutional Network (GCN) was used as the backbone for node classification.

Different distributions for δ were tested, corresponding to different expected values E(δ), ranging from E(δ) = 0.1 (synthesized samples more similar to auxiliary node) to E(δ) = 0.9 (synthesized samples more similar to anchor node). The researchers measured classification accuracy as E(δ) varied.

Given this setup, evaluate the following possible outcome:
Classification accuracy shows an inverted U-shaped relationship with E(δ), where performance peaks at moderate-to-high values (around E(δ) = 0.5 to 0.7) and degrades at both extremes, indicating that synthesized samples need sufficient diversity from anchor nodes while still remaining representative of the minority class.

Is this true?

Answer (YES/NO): NO